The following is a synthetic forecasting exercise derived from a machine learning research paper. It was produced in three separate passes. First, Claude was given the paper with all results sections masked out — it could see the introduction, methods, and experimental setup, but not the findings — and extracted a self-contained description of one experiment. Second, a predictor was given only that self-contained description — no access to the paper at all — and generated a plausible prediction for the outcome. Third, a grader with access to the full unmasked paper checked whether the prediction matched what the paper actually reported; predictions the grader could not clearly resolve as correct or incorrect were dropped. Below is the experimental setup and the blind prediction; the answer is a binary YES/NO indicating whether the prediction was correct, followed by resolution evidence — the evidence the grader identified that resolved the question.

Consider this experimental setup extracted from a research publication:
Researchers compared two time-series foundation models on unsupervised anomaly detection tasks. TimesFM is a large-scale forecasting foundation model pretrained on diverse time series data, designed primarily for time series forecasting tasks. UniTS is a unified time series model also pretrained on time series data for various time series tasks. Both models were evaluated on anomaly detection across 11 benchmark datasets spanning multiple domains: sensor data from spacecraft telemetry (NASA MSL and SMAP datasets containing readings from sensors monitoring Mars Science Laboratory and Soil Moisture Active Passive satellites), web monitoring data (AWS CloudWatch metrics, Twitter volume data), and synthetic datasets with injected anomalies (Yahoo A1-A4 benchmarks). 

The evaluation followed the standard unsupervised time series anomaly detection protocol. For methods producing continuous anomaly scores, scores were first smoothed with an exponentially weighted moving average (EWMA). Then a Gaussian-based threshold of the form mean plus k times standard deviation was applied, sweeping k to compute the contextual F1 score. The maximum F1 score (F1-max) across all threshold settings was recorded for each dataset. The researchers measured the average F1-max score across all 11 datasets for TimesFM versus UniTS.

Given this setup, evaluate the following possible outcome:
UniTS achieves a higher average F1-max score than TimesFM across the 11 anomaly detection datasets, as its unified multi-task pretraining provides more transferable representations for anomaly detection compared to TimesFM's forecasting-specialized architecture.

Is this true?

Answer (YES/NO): YES